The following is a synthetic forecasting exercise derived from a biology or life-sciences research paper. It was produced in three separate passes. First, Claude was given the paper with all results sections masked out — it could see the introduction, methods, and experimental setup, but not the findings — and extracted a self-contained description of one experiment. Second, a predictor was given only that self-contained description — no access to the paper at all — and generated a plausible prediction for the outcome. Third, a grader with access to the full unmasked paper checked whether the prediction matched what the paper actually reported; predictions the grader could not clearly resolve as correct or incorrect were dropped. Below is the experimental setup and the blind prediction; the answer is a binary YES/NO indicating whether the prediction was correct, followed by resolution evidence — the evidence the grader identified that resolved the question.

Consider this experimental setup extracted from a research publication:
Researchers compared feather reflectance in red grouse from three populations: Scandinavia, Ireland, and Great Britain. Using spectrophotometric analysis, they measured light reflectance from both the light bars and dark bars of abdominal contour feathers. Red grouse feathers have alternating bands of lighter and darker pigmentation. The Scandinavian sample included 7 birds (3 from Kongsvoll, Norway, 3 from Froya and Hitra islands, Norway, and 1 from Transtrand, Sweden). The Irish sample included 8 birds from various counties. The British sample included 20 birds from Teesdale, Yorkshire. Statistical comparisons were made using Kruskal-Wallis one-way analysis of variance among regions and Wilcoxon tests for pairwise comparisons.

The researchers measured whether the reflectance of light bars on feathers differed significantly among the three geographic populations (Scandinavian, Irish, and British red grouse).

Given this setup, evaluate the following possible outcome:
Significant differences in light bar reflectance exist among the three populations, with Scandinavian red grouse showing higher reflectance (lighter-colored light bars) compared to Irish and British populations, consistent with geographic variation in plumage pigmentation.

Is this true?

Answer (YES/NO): NO